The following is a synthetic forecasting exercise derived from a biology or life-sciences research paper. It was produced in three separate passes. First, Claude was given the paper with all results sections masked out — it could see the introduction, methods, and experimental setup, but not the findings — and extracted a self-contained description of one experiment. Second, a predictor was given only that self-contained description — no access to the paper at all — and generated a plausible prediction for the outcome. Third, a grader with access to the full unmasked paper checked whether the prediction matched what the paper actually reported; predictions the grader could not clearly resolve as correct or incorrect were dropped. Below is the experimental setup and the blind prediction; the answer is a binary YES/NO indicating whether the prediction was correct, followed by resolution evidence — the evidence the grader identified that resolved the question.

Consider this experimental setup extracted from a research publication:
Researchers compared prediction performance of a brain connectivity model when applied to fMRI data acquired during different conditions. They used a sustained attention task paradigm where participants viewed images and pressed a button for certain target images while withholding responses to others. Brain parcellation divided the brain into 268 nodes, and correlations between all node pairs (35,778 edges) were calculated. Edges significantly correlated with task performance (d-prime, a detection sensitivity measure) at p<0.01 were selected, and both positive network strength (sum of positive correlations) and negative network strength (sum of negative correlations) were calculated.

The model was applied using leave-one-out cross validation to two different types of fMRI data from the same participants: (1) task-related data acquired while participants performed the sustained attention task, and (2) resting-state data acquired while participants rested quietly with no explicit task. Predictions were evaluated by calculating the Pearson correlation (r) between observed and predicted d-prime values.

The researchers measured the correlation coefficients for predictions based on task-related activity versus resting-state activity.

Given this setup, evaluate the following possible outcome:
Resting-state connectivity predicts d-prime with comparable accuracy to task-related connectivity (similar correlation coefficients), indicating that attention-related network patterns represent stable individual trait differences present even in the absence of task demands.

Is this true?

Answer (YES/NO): NO